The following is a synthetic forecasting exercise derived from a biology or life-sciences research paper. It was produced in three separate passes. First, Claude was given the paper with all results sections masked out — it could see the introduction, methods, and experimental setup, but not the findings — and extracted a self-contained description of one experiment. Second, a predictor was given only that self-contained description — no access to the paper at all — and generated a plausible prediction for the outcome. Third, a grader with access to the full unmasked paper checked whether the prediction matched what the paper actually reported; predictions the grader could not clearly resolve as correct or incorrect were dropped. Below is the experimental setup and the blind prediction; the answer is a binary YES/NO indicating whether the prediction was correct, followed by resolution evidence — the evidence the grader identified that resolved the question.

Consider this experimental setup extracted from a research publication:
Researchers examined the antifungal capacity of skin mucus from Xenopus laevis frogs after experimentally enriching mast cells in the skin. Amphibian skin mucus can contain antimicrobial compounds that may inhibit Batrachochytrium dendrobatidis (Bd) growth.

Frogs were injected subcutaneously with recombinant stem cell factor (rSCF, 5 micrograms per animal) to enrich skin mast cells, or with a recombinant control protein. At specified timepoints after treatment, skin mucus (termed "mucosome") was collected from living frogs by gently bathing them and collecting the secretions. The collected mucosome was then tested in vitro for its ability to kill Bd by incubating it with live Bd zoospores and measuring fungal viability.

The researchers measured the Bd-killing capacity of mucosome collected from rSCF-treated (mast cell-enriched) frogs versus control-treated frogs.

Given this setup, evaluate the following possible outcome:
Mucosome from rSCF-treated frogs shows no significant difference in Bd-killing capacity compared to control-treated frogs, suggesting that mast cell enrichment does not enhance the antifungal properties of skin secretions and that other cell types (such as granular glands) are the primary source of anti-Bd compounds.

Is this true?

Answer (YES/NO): YES